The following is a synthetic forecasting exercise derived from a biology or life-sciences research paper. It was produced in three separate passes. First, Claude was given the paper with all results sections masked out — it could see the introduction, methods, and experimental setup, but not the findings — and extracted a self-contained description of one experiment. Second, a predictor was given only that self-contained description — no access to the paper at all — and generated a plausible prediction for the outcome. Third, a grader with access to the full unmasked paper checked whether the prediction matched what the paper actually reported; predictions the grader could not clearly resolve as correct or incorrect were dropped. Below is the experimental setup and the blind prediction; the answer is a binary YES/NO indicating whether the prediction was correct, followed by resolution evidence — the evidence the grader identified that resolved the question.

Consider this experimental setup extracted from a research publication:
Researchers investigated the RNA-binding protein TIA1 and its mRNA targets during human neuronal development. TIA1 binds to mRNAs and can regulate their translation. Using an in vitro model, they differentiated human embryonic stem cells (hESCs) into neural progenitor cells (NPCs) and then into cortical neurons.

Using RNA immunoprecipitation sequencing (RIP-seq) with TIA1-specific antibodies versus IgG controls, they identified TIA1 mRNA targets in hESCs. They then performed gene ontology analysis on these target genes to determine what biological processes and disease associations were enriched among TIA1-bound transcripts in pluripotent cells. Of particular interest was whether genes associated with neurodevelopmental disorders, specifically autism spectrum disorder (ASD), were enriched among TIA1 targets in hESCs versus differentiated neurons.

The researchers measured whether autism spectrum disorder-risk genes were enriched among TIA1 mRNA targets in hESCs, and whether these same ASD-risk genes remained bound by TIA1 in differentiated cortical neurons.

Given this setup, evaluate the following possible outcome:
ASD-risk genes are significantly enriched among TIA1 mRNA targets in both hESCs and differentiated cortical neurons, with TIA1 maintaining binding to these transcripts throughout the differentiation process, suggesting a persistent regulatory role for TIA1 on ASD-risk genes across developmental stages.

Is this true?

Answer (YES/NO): NO